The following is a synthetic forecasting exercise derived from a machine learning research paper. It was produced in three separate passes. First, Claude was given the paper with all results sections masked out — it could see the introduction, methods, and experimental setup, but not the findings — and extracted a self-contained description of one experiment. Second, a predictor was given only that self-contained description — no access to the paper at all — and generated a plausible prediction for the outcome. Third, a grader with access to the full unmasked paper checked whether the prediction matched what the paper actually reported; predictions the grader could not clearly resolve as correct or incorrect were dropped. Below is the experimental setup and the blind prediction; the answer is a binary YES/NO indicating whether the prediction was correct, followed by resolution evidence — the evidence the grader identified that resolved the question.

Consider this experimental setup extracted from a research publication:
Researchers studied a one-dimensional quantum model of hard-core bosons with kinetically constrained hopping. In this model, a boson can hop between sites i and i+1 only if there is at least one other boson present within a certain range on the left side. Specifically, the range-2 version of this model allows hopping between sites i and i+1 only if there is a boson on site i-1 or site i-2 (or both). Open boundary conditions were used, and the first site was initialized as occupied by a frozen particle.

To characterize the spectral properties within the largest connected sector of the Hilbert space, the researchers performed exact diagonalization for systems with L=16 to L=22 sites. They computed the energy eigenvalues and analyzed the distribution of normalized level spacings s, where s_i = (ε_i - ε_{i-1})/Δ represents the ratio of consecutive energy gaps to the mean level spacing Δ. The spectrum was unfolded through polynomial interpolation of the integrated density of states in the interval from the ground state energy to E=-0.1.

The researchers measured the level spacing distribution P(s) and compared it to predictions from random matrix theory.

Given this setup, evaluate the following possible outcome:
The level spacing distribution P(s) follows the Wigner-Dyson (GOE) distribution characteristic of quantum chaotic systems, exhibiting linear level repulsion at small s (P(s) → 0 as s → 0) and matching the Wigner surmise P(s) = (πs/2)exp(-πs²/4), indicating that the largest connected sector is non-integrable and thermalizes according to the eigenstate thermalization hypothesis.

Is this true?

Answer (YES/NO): YES